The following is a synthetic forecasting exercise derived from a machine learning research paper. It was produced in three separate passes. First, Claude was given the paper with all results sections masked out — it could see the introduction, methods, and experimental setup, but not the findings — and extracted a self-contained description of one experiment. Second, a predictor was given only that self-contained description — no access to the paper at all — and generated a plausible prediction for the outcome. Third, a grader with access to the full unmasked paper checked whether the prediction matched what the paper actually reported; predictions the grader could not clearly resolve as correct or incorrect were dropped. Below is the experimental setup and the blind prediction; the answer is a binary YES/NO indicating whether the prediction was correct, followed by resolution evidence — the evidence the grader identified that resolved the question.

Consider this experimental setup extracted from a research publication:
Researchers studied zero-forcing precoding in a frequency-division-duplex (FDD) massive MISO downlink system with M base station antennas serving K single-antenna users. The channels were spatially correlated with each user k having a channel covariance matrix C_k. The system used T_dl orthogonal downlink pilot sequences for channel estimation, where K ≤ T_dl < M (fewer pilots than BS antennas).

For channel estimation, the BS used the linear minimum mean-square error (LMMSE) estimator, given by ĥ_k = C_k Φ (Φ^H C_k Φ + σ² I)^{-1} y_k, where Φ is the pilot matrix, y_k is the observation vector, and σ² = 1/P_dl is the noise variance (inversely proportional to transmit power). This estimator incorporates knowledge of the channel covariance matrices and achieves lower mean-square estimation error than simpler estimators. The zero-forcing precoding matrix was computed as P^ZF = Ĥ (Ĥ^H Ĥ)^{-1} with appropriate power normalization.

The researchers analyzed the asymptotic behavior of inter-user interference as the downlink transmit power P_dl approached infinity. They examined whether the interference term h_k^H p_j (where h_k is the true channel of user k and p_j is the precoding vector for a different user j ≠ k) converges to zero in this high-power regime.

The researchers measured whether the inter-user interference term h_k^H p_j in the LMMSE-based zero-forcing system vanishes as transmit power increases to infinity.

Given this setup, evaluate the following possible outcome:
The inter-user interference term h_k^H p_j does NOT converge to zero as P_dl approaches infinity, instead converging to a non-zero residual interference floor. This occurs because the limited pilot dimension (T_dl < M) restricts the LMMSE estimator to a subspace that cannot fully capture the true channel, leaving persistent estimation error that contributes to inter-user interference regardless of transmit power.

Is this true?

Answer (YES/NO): YES